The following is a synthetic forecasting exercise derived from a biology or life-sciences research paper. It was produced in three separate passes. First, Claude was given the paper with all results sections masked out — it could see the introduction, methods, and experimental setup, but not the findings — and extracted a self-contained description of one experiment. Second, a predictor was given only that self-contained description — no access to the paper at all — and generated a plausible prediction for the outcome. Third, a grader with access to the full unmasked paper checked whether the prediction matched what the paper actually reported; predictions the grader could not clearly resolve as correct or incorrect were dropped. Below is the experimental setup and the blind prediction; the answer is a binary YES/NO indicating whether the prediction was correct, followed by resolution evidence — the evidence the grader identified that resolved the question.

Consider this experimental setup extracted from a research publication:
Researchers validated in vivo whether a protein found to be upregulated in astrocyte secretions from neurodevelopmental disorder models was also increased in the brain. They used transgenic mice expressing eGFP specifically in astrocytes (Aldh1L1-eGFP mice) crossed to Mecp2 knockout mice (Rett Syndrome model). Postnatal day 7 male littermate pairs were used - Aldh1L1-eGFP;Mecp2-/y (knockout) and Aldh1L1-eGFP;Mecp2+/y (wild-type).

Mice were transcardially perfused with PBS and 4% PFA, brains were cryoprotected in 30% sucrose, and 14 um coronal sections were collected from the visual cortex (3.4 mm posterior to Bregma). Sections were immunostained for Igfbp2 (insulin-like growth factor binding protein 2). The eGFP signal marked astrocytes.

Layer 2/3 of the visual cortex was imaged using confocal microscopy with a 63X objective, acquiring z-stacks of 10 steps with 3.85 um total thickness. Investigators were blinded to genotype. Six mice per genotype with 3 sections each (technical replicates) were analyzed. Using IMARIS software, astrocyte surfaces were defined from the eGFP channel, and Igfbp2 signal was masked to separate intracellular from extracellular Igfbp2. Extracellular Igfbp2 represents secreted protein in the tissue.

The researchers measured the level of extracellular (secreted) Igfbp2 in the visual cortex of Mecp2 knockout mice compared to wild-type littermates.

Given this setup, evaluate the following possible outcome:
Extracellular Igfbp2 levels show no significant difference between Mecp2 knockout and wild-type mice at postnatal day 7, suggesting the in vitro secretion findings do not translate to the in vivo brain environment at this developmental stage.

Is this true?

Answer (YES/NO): NO